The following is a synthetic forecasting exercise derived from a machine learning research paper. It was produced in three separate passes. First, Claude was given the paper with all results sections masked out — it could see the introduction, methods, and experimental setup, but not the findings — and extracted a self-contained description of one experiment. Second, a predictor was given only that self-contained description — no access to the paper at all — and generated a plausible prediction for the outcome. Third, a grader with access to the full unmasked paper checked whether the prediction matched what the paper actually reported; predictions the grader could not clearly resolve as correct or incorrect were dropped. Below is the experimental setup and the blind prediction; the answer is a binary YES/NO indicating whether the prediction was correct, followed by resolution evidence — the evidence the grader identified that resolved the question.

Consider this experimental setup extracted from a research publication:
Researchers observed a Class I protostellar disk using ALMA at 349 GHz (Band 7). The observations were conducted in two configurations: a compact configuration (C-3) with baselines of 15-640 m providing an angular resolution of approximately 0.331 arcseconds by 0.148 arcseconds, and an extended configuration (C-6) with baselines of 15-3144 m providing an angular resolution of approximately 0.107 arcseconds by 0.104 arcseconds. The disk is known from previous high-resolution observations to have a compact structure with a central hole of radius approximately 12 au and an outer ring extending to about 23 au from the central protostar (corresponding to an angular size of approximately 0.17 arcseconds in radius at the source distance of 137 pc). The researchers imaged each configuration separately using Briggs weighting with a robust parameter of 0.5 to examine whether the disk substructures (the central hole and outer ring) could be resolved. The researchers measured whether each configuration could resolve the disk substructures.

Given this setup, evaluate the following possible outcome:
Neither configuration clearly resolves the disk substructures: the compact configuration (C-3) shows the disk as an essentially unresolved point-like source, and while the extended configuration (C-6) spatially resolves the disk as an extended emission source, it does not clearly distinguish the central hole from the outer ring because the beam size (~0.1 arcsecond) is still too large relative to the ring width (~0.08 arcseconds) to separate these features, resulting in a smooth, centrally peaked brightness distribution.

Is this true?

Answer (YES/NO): NO